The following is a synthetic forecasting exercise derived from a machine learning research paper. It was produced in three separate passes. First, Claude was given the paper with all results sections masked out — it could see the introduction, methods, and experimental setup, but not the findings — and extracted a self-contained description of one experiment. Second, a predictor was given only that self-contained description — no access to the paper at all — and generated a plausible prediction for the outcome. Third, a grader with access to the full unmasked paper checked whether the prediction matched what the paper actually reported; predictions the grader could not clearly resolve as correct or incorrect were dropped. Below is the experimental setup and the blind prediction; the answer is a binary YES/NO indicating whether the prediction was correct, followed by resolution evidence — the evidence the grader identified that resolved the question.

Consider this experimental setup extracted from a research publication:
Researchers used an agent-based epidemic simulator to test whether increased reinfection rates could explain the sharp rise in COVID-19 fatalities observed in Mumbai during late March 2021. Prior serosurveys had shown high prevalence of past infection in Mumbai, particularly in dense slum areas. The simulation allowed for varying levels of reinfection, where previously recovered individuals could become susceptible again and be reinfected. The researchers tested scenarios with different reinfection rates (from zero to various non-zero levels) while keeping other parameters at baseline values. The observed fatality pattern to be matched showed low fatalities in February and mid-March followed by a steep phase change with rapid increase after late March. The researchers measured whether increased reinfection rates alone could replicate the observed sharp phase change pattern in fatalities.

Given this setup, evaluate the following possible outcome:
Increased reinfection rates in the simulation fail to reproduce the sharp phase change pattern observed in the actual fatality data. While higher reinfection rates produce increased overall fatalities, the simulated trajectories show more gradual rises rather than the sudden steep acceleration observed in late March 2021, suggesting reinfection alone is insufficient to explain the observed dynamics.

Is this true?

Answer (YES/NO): YES